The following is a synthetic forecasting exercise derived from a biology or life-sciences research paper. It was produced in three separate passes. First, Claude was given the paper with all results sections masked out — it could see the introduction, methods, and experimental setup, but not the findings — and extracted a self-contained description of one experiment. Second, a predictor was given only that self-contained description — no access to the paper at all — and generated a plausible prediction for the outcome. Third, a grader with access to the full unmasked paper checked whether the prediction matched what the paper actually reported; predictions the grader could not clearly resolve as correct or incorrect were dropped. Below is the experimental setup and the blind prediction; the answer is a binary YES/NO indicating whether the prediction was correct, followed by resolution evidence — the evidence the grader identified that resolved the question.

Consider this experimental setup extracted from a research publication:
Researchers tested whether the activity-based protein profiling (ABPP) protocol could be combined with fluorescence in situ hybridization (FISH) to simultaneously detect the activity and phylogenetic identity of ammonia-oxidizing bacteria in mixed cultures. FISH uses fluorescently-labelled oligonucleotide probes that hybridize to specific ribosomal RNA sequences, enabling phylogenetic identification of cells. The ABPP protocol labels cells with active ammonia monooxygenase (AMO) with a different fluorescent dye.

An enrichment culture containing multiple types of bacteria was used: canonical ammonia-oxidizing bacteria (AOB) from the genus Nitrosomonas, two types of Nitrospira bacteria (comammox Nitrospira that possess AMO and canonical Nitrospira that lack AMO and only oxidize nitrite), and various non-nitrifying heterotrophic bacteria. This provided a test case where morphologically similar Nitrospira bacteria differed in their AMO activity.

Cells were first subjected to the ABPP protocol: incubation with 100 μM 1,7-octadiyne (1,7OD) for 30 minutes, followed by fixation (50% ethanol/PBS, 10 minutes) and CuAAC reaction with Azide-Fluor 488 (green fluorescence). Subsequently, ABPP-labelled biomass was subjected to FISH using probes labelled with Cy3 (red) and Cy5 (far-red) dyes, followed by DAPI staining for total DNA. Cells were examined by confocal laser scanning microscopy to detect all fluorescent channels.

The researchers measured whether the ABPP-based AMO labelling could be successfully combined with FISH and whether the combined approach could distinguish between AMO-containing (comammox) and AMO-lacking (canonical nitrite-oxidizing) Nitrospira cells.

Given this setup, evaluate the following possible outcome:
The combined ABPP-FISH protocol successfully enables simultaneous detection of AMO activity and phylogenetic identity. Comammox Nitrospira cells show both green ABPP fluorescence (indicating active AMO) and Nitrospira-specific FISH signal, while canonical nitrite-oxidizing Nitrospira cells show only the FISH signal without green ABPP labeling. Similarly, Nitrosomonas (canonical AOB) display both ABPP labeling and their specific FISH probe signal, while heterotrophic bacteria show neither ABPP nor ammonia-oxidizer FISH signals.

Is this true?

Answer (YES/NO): YES